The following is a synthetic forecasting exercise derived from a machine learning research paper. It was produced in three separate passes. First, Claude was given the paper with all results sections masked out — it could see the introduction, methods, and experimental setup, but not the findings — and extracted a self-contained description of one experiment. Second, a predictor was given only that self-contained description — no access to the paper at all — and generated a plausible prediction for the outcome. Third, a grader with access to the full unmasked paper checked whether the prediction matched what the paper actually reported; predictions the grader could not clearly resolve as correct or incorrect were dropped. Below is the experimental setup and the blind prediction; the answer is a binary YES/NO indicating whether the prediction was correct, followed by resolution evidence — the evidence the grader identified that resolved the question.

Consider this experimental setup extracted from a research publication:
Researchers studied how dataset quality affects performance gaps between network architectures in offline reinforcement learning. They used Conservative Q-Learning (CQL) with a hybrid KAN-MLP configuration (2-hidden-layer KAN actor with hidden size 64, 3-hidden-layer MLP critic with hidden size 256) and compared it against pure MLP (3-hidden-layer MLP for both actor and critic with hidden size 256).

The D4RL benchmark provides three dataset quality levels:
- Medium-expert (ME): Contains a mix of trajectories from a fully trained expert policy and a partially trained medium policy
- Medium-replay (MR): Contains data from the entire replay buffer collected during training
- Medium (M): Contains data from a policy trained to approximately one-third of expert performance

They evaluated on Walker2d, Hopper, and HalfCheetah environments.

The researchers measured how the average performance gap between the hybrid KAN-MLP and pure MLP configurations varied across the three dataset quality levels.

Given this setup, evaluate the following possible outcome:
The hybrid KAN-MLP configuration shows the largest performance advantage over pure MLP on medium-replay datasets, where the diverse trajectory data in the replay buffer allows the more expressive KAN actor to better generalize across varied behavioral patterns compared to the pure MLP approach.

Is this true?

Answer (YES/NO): NO